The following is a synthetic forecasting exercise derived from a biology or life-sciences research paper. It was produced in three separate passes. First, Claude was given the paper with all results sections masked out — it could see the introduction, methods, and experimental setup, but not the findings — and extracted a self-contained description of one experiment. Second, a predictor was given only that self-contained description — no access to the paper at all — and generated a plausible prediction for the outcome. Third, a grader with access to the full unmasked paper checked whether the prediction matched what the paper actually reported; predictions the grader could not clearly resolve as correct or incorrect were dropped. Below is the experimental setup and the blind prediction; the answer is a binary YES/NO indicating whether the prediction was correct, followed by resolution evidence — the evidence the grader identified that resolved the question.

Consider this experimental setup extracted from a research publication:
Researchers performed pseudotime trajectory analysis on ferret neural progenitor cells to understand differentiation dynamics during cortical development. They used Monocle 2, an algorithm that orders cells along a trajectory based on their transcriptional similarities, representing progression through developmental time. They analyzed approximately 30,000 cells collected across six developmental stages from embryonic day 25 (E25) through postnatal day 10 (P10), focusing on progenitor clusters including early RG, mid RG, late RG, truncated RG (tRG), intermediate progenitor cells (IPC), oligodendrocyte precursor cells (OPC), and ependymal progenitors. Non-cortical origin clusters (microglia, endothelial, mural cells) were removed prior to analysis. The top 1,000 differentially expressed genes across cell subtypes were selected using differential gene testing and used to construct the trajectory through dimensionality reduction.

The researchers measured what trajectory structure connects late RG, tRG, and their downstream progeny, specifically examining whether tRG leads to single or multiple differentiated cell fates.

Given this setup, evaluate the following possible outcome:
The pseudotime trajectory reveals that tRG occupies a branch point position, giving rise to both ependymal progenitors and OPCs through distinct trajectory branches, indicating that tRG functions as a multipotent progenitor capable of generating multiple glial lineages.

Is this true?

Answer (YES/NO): NO